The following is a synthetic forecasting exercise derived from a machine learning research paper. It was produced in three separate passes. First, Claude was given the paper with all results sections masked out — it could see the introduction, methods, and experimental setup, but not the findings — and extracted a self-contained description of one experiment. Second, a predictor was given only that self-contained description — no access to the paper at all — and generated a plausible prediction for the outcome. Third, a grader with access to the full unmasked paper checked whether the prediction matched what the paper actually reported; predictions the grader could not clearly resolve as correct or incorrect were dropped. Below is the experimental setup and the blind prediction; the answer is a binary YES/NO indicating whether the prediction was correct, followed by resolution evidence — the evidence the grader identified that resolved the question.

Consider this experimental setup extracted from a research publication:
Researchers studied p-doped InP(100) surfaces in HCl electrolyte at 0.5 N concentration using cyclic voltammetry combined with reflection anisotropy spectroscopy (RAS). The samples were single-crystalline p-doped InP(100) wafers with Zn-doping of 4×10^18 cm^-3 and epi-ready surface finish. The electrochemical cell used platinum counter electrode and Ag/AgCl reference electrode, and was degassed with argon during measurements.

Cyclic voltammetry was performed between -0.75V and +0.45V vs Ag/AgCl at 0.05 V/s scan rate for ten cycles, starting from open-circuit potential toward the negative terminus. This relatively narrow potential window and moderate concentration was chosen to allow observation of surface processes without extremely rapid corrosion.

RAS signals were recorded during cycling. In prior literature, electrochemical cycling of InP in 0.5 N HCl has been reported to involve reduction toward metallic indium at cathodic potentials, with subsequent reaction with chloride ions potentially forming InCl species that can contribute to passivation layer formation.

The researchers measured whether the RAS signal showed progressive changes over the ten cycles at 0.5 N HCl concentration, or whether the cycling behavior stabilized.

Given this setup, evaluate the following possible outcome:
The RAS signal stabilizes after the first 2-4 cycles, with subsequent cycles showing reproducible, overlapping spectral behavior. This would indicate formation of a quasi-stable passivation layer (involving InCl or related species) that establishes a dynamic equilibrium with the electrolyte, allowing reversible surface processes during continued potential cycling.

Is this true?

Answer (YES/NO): NO